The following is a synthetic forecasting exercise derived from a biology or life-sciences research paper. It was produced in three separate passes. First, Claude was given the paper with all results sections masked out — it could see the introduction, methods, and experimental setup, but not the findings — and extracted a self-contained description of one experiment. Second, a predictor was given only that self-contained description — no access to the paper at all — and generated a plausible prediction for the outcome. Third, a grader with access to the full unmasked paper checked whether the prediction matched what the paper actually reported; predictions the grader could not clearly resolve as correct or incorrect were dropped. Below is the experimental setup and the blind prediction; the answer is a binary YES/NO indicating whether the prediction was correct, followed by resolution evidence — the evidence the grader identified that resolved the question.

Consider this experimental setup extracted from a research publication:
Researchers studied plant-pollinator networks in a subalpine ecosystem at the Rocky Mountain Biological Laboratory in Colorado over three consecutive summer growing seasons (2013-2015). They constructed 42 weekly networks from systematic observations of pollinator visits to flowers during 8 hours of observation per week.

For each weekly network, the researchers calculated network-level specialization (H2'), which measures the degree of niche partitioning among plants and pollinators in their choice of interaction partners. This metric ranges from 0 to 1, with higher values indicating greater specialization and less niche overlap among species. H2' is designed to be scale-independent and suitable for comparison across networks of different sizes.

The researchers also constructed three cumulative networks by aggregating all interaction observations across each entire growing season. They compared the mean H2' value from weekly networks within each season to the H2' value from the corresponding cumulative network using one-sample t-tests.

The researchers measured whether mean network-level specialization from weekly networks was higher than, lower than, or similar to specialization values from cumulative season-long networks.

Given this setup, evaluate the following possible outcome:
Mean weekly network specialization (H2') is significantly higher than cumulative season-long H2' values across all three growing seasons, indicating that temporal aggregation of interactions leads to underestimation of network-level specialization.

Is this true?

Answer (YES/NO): NO